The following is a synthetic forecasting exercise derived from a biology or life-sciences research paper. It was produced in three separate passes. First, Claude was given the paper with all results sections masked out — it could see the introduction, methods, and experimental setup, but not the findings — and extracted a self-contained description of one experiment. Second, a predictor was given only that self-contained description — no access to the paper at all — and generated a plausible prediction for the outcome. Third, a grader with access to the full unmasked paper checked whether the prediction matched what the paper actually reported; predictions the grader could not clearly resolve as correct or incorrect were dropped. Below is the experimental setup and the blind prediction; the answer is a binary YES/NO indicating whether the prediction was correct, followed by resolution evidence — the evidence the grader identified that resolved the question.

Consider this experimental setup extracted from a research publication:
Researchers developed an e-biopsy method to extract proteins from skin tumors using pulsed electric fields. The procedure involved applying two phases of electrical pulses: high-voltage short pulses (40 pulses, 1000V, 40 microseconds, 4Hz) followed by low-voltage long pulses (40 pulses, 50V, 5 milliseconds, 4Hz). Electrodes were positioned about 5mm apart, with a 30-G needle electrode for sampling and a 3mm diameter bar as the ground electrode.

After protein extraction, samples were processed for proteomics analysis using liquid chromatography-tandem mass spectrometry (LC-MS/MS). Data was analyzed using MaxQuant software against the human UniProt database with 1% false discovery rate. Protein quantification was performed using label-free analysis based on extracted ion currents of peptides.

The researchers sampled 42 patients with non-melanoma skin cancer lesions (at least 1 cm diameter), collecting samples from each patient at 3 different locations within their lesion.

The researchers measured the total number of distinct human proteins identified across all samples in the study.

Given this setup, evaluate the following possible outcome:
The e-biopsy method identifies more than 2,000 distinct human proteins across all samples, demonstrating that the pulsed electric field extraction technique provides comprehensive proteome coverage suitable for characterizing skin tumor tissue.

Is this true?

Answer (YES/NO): YES